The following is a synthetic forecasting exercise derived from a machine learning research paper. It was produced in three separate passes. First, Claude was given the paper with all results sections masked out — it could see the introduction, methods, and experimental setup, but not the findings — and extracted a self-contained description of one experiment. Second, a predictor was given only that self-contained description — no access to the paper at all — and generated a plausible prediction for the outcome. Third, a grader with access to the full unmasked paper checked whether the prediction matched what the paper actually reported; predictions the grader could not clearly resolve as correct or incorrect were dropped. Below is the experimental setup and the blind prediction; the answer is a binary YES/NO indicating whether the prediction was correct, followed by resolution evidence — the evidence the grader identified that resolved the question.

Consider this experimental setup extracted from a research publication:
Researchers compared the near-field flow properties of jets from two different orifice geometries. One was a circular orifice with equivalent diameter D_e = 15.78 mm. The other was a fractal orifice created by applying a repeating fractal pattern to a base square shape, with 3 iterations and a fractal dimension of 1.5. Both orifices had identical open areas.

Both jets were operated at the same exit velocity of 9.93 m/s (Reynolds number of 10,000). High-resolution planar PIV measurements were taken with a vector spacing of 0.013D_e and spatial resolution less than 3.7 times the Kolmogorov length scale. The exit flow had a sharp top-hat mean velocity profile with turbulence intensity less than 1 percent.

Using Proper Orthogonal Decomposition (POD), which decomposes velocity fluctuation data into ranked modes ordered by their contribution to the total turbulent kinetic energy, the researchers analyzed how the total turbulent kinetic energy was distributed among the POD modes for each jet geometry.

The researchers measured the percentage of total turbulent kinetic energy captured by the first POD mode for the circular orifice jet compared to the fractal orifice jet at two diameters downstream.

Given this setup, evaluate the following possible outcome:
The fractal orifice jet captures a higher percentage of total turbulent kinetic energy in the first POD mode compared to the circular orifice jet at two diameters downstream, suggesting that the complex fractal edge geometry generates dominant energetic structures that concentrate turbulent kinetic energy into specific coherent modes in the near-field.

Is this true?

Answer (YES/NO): NO